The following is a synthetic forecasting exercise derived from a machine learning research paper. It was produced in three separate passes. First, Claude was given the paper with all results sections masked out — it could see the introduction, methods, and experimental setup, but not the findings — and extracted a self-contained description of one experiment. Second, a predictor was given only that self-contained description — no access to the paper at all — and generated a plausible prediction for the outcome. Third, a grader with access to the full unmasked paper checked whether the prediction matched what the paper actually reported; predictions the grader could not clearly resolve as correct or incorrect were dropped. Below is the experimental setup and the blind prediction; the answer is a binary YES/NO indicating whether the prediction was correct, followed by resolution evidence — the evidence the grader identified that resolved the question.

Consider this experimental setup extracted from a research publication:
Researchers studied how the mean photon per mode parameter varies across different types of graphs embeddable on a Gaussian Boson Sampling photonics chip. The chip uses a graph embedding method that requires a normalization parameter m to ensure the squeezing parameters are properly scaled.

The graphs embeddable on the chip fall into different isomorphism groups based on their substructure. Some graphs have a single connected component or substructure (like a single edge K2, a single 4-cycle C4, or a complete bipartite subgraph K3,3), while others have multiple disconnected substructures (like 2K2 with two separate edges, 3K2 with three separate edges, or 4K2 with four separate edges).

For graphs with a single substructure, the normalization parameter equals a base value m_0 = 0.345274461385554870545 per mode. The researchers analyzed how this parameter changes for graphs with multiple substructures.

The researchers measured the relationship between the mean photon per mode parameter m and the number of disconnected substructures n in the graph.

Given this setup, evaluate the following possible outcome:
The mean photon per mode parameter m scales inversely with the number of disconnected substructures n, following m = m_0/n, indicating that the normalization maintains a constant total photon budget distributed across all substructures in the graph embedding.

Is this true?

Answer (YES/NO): NO